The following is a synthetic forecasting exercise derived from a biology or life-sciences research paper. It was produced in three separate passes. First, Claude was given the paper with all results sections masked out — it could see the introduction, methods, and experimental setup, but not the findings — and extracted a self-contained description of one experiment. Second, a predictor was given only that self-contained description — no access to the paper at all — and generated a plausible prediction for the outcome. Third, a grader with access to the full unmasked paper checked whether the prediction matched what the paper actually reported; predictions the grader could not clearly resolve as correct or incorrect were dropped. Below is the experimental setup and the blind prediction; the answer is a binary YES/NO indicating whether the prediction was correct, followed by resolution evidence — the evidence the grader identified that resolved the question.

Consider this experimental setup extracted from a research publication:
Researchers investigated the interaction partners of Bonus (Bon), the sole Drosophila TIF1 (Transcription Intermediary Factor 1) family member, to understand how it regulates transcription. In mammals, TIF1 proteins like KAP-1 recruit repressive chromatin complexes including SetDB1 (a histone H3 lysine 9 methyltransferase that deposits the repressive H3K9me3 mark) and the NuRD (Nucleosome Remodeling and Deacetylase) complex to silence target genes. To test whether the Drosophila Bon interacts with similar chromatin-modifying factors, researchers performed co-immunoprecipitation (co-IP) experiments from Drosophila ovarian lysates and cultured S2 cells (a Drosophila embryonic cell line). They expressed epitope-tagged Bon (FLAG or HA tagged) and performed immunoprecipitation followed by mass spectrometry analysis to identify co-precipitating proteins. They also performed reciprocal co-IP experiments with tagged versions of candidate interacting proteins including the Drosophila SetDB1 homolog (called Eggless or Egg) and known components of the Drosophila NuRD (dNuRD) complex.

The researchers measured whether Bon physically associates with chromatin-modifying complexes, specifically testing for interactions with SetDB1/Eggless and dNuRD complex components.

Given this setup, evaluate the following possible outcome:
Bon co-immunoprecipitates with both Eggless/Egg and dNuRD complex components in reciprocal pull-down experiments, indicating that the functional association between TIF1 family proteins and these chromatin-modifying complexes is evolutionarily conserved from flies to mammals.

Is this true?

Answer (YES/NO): YES